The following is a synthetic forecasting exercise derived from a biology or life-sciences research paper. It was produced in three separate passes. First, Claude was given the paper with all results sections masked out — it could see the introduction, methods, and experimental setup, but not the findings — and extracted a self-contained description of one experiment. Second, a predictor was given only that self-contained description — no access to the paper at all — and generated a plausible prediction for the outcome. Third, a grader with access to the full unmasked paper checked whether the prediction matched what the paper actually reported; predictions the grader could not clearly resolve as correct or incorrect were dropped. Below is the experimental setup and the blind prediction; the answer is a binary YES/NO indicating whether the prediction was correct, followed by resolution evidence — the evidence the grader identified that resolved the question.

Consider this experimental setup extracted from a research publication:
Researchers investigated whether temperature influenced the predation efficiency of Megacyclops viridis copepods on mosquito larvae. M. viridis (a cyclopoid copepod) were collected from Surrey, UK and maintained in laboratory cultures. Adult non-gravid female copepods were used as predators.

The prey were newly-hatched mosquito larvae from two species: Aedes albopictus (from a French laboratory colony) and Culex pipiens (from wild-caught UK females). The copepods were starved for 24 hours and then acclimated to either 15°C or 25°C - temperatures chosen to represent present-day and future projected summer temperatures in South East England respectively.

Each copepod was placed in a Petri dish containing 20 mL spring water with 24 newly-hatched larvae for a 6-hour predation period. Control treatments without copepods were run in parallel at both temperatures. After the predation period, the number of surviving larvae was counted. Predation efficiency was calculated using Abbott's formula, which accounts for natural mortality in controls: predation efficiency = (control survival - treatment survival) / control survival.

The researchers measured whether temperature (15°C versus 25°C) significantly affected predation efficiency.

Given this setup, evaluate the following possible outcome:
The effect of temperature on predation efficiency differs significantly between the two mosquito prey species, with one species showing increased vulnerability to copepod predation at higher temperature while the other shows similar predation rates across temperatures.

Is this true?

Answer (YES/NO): NO